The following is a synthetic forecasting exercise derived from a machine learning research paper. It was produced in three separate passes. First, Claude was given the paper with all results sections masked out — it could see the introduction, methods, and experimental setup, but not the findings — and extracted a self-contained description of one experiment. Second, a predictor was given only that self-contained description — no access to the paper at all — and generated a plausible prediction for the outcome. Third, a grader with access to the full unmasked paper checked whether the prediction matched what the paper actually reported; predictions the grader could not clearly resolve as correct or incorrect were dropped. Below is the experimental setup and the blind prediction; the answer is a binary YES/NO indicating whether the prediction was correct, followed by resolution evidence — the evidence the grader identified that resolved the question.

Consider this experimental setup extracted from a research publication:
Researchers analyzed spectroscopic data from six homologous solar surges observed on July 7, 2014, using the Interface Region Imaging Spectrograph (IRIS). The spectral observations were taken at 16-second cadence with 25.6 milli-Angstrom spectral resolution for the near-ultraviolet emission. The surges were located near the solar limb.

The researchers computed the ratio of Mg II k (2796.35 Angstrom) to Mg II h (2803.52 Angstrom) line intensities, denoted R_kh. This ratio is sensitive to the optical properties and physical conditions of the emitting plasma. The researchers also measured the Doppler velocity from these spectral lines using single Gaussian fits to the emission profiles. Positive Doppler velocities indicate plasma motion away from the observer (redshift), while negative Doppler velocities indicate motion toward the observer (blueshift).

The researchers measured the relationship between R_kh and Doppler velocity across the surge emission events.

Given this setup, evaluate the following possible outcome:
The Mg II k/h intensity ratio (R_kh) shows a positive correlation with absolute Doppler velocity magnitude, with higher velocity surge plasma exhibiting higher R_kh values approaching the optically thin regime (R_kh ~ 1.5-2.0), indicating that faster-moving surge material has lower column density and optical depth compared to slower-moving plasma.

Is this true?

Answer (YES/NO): NO